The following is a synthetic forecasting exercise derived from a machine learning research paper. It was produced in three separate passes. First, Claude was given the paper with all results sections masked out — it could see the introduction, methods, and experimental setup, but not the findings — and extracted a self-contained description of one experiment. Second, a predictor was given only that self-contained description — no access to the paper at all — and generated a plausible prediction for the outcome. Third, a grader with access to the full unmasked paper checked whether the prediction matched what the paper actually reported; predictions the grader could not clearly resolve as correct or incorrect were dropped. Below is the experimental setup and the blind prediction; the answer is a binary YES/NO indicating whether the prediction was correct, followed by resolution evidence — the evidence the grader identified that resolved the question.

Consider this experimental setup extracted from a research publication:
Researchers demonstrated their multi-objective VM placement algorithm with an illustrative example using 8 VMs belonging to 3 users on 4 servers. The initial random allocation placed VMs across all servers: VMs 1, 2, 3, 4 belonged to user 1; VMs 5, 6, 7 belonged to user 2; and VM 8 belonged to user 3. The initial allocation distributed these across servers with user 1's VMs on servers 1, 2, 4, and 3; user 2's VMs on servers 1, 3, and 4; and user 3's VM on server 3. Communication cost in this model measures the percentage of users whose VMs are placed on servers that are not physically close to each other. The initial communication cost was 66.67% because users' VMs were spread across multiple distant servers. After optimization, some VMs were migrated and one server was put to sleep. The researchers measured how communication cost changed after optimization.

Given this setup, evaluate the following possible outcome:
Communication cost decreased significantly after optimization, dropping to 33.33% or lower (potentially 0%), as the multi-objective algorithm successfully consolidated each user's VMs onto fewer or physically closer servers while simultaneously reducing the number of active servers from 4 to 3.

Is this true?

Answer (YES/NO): NO